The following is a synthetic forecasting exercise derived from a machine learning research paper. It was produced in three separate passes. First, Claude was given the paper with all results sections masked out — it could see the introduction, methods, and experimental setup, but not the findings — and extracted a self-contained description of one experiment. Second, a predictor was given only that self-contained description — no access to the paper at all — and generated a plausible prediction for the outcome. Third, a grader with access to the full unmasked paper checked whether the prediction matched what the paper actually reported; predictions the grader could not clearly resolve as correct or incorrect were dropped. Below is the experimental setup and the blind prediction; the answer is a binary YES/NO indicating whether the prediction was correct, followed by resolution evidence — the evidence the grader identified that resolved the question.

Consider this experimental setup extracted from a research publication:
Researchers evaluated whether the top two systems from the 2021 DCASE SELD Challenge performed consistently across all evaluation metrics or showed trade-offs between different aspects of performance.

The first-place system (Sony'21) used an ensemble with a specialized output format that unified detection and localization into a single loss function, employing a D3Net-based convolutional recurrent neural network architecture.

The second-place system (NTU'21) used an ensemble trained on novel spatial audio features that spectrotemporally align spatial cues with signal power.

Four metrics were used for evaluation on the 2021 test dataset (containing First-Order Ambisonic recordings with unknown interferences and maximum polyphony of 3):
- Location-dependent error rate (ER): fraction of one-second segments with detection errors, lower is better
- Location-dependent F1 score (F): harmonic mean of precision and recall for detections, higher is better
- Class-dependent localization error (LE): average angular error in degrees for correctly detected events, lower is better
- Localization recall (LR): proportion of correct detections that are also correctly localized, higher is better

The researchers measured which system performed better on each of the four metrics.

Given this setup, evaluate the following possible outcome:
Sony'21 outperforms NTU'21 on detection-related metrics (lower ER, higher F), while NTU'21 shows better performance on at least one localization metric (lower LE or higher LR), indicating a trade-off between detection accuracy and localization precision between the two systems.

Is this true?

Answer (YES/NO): NO